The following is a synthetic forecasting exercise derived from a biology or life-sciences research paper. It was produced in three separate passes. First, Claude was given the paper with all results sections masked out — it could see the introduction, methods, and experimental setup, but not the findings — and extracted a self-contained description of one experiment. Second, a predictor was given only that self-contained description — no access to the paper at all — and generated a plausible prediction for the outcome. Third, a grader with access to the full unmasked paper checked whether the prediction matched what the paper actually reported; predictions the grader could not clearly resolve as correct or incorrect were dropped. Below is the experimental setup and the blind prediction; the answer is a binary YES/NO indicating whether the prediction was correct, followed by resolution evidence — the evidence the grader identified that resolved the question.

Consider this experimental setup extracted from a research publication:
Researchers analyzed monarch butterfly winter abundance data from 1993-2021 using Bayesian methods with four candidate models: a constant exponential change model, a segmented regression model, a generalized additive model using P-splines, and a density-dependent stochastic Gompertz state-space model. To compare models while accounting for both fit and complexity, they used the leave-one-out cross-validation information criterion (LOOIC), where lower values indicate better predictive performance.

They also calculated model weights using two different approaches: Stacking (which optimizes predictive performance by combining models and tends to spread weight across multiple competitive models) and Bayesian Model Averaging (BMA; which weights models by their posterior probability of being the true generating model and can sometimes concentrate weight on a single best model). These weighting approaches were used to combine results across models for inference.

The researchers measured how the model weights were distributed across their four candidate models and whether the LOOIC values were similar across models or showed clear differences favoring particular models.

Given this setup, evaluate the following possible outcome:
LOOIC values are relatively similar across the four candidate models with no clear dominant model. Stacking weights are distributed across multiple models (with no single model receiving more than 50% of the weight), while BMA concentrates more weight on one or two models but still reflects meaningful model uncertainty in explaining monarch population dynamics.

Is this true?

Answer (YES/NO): NO